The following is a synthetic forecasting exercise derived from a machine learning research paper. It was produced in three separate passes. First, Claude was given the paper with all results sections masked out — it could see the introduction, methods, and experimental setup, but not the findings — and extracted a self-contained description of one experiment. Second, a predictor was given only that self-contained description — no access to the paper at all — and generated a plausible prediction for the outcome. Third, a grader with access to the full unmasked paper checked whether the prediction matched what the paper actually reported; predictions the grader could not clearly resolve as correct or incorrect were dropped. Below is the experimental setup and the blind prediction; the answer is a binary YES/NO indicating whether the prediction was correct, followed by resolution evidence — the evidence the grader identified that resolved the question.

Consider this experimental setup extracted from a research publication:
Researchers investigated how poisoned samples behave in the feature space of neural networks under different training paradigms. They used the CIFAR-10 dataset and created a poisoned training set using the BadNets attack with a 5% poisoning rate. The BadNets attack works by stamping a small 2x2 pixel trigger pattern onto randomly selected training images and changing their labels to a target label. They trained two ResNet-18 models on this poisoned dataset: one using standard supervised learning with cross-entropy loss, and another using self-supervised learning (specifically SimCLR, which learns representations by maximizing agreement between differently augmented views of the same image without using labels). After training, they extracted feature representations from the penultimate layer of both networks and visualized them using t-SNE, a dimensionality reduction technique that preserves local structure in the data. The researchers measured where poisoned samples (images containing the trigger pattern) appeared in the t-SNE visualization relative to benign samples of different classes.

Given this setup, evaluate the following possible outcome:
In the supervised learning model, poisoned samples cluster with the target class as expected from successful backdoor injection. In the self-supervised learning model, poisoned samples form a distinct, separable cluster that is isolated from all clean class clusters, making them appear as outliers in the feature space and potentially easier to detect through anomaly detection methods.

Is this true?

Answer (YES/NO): NO